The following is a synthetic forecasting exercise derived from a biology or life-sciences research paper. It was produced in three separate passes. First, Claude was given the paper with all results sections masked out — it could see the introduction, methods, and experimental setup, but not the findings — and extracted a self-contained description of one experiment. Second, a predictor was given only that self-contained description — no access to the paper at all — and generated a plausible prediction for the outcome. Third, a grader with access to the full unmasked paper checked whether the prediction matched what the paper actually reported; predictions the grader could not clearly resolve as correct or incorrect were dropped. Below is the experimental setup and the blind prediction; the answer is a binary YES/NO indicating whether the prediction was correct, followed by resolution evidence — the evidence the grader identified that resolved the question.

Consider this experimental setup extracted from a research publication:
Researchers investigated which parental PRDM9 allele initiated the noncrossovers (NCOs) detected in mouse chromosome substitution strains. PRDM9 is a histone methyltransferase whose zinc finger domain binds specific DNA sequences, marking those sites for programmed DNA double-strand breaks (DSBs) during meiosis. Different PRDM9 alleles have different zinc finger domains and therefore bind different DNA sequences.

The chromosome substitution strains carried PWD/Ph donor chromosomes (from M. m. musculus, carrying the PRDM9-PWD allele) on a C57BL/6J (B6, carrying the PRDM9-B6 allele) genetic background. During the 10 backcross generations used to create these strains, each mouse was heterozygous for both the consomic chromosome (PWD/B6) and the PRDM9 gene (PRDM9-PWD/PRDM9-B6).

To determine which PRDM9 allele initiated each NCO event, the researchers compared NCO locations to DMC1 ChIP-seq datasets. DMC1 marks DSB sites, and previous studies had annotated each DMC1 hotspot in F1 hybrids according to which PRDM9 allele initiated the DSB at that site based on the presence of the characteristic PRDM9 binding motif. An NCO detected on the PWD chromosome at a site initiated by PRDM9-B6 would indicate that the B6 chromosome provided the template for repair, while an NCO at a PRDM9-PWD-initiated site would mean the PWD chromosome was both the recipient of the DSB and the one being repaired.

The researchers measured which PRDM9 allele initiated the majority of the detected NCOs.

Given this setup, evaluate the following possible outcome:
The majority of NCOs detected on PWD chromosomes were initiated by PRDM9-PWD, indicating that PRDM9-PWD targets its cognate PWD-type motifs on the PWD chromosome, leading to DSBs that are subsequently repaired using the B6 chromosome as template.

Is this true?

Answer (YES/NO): NO